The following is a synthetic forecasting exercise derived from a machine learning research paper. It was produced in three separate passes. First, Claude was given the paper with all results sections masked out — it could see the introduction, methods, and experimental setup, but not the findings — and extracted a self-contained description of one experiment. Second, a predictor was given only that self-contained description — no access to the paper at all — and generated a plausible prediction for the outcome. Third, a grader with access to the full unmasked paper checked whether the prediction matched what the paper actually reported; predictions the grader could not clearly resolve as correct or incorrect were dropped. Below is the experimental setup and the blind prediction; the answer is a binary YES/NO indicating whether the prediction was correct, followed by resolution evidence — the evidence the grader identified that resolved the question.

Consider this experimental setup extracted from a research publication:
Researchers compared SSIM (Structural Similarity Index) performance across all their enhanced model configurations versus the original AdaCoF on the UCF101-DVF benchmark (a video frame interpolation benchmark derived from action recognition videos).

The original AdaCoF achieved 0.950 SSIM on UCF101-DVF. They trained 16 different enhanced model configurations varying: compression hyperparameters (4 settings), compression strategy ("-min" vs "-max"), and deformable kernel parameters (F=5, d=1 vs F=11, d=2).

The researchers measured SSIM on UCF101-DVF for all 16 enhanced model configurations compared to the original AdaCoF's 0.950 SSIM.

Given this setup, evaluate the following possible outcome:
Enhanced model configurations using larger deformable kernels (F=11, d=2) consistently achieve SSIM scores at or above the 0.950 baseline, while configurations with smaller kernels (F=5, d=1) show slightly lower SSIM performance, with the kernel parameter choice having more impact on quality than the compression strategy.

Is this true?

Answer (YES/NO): NO